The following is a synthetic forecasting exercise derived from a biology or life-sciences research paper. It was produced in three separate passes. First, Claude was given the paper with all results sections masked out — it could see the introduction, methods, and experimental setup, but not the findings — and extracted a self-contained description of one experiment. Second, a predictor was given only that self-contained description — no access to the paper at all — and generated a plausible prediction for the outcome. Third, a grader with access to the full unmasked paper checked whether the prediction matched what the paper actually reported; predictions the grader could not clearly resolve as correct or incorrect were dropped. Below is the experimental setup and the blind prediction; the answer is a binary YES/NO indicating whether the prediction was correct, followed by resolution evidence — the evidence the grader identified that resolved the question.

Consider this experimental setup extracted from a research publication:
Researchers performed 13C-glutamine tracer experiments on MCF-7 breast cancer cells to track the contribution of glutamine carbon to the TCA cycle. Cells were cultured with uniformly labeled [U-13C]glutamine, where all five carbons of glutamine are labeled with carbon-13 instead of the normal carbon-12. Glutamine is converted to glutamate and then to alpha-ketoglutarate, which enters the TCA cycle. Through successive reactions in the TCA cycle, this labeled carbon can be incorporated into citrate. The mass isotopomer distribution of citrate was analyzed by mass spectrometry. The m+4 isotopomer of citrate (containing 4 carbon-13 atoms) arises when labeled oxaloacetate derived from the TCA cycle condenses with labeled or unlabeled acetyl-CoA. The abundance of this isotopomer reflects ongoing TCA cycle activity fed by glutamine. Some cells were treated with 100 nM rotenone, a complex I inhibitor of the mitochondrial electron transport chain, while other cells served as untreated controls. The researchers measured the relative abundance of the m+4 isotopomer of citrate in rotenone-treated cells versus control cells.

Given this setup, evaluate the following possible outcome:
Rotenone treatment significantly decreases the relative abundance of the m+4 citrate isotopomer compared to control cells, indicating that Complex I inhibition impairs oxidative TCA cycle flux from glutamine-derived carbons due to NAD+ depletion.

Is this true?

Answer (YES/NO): YES